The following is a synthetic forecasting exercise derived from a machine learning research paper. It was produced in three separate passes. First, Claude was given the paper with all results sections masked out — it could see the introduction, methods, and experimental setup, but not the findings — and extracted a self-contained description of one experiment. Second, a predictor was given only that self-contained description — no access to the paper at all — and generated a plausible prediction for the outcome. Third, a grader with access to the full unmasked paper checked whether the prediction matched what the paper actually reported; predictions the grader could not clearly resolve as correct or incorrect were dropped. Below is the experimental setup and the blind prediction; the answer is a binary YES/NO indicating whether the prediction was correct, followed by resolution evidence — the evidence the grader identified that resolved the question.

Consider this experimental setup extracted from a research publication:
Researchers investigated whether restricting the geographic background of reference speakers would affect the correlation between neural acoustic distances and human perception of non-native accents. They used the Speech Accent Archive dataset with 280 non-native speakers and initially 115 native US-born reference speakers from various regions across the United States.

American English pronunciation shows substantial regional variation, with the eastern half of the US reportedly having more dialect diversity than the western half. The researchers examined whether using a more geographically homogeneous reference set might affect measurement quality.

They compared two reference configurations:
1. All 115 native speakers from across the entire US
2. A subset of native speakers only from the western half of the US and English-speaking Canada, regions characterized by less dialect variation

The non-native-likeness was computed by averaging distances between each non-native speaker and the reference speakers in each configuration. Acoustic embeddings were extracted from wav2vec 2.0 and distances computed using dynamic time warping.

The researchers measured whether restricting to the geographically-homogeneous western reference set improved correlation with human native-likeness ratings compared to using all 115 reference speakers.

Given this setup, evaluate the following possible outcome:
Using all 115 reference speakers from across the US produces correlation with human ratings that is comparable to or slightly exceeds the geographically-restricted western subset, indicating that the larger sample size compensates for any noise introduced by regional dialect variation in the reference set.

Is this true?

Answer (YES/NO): YES